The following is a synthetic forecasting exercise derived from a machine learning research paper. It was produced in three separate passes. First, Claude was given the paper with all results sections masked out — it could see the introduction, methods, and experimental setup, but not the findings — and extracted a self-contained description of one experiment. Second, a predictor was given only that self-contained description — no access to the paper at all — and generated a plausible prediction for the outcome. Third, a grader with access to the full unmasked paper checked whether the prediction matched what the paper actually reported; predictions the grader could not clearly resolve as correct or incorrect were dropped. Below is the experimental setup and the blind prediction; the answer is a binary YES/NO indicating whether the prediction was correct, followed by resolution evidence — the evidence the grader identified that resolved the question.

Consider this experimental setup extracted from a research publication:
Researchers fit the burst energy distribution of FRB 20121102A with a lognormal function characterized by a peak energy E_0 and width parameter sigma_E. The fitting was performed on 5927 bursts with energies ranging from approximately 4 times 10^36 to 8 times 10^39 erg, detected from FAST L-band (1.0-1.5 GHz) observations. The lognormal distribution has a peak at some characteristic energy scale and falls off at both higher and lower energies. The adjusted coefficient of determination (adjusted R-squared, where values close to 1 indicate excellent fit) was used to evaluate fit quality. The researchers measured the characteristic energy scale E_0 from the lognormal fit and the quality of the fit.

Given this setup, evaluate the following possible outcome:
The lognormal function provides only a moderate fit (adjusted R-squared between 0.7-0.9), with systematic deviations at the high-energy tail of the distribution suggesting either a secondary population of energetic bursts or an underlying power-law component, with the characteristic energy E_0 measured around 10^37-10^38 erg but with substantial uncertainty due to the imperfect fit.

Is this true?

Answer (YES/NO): NO